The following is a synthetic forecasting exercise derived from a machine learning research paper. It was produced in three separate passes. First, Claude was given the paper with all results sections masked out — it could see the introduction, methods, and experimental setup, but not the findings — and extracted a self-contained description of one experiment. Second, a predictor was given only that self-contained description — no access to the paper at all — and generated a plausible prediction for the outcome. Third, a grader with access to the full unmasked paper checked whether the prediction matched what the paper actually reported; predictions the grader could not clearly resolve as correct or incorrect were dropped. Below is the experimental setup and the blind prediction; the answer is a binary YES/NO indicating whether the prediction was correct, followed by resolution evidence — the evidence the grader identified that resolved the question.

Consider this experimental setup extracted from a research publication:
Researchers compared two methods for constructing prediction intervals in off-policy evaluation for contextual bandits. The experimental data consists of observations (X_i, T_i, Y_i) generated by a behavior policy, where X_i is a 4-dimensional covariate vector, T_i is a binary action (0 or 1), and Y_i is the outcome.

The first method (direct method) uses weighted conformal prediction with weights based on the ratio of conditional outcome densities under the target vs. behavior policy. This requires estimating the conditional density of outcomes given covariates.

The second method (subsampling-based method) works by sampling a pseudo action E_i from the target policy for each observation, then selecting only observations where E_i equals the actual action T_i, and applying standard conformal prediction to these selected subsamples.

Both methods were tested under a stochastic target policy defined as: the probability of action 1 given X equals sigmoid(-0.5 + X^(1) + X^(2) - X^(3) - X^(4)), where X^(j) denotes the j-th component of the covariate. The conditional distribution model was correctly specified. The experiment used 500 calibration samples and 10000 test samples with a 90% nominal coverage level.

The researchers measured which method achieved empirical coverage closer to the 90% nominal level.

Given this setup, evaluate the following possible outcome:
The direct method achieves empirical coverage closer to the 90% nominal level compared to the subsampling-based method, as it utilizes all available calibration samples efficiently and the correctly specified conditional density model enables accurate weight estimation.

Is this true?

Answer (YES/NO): YES